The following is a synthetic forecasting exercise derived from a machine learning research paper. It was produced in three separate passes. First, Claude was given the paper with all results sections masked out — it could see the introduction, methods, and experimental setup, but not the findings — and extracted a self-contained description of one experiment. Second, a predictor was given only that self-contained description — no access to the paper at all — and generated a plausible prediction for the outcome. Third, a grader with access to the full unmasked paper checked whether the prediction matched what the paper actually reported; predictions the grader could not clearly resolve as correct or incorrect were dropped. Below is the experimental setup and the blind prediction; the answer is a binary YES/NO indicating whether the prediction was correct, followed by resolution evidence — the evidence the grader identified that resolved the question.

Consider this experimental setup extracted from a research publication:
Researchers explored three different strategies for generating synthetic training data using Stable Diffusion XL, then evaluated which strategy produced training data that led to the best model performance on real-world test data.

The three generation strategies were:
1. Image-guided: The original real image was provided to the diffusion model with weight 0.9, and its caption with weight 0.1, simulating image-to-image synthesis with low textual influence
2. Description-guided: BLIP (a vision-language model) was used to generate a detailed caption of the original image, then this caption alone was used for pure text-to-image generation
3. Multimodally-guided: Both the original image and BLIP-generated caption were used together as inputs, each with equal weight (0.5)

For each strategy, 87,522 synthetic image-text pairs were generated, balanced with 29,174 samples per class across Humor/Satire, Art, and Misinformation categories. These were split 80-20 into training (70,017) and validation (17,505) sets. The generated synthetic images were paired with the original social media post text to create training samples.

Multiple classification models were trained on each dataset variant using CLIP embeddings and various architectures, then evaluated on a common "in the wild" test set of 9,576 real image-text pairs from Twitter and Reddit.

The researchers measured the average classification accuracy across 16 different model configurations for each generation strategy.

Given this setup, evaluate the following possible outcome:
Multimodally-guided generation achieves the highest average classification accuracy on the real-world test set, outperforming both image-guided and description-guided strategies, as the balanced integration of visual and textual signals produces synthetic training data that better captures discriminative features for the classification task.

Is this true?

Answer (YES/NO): NO